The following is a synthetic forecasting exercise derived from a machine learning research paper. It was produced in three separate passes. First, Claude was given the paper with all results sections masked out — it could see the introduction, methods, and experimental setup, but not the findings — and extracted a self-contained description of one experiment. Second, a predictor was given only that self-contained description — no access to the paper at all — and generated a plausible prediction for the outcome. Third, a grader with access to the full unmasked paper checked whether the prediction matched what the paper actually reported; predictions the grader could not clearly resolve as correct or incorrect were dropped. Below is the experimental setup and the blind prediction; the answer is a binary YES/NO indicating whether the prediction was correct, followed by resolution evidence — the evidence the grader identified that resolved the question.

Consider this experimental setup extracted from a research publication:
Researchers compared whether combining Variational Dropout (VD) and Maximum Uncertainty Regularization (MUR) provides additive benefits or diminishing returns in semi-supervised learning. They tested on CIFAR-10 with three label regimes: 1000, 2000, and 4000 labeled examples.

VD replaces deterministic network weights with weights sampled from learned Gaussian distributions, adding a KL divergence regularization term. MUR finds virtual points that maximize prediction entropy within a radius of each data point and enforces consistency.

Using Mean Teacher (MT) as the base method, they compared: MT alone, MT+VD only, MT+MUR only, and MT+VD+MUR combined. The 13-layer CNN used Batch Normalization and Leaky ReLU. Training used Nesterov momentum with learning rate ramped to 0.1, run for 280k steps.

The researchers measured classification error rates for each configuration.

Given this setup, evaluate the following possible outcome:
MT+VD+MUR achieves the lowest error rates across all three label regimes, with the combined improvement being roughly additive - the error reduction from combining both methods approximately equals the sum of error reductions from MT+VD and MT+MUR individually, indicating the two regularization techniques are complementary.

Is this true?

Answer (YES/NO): NO